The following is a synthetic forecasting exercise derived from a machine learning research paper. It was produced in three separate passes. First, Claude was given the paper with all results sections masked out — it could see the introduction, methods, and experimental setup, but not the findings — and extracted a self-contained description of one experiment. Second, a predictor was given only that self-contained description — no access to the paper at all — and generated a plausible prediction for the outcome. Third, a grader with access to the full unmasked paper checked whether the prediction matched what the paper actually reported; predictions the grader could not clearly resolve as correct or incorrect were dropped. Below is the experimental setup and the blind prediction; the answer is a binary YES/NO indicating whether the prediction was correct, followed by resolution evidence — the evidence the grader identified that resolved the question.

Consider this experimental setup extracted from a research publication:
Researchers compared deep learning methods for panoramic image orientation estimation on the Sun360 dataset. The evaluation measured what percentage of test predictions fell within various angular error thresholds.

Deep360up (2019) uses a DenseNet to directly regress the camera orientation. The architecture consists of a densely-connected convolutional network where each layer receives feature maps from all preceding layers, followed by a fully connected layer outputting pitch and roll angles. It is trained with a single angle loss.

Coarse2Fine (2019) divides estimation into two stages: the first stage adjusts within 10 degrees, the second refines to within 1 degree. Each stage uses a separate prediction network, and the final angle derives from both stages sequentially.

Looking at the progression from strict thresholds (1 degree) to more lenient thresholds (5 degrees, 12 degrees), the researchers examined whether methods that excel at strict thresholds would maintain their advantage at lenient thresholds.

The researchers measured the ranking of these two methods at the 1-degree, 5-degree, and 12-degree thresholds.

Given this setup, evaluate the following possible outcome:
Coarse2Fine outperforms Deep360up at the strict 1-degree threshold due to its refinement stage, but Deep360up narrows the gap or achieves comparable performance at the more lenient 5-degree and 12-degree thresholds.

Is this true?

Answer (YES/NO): NO